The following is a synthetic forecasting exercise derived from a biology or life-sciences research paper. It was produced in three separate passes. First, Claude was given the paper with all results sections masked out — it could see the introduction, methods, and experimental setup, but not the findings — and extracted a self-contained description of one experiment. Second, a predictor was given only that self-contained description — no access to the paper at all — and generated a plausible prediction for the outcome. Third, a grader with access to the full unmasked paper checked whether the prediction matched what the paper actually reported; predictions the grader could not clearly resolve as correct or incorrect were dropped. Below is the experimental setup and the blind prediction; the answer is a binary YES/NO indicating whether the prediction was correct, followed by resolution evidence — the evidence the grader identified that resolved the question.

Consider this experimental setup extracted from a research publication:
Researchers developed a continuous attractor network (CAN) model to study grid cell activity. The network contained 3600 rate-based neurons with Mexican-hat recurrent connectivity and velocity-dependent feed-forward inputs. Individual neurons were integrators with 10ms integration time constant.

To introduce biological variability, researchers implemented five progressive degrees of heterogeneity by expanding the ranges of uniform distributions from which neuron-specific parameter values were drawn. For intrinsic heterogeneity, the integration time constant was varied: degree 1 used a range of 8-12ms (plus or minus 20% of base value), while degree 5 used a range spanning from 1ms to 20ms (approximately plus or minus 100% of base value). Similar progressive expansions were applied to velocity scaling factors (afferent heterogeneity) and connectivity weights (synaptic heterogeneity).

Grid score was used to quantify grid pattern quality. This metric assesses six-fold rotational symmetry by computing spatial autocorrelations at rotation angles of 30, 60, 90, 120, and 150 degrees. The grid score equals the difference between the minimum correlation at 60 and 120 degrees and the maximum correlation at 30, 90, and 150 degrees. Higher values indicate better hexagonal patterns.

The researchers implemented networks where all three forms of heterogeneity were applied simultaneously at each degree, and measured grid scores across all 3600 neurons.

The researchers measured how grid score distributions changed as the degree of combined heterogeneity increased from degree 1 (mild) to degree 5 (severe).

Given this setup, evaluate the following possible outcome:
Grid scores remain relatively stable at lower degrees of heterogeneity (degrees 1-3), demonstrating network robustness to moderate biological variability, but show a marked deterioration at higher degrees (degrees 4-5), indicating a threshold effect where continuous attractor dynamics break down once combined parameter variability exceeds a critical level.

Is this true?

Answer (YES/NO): NO